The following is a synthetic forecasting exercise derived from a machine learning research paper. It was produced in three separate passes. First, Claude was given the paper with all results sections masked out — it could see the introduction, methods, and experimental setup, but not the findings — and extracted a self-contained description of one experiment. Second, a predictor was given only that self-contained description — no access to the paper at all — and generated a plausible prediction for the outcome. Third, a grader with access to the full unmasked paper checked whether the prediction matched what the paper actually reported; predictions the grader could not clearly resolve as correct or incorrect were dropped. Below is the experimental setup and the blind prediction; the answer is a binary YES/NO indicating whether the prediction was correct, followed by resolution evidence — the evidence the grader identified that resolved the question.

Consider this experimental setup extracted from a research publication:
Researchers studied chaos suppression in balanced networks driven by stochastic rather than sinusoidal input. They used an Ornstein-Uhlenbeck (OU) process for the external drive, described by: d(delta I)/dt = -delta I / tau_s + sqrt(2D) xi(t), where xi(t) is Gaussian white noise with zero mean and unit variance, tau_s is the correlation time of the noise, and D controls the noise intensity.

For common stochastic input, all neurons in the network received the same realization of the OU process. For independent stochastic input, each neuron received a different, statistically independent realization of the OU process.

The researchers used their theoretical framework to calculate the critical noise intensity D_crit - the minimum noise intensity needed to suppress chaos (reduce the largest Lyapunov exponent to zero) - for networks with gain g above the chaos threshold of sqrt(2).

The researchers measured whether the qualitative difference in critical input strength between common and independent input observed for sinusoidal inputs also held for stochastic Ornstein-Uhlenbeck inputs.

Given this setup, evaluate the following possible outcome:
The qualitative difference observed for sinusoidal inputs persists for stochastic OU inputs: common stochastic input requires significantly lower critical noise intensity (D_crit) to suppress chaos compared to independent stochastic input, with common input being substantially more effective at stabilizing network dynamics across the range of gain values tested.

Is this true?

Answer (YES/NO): NO